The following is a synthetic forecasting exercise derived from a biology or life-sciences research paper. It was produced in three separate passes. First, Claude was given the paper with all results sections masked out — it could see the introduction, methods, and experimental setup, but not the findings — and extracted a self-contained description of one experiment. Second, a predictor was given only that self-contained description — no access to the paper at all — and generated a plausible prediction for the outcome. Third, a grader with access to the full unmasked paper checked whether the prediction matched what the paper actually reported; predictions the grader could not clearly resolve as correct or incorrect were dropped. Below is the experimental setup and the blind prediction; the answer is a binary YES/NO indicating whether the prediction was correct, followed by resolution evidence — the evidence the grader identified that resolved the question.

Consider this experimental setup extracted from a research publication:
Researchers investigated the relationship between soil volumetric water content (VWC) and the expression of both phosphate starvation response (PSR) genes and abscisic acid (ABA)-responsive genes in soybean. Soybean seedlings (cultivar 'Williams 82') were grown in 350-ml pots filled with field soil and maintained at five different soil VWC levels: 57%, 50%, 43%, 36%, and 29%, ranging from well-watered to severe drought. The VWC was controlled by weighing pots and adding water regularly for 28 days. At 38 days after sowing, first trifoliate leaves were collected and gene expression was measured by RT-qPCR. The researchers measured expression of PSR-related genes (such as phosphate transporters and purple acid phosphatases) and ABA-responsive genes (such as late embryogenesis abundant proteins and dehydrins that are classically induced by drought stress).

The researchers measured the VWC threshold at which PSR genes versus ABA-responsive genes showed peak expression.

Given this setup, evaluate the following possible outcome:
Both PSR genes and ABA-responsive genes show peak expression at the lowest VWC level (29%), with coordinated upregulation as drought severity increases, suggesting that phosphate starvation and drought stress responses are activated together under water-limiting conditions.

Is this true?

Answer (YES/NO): NO